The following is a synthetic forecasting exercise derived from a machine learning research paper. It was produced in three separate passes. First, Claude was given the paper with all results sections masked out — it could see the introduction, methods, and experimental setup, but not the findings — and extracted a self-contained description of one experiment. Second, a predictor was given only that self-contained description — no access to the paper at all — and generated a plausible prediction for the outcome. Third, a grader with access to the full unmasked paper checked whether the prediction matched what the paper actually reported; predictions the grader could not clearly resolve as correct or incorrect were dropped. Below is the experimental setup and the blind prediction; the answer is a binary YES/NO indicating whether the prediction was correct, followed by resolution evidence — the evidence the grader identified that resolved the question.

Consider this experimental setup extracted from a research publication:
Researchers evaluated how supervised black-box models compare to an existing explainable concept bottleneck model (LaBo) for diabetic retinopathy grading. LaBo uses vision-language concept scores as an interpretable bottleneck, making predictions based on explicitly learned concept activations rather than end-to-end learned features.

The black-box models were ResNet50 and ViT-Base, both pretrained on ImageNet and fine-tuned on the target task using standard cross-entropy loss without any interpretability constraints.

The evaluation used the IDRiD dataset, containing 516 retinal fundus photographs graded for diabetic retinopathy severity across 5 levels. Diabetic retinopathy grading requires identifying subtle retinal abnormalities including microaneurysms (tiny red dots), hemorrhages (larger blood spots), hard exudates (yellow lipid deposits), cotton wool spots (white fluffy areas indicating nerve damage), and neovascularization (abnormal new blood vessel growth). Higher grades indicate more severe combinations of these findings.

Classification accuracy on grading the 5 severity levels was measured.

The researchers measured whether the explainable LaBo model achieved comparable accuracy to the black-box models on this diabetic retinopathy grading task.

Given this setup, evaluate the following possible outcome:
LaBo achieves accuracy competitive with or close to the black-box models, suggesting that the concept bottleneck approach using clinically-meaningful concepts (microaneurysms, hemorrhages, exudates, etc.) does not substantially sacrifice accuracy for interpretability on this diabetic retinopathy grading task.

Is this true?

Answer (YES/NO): NO